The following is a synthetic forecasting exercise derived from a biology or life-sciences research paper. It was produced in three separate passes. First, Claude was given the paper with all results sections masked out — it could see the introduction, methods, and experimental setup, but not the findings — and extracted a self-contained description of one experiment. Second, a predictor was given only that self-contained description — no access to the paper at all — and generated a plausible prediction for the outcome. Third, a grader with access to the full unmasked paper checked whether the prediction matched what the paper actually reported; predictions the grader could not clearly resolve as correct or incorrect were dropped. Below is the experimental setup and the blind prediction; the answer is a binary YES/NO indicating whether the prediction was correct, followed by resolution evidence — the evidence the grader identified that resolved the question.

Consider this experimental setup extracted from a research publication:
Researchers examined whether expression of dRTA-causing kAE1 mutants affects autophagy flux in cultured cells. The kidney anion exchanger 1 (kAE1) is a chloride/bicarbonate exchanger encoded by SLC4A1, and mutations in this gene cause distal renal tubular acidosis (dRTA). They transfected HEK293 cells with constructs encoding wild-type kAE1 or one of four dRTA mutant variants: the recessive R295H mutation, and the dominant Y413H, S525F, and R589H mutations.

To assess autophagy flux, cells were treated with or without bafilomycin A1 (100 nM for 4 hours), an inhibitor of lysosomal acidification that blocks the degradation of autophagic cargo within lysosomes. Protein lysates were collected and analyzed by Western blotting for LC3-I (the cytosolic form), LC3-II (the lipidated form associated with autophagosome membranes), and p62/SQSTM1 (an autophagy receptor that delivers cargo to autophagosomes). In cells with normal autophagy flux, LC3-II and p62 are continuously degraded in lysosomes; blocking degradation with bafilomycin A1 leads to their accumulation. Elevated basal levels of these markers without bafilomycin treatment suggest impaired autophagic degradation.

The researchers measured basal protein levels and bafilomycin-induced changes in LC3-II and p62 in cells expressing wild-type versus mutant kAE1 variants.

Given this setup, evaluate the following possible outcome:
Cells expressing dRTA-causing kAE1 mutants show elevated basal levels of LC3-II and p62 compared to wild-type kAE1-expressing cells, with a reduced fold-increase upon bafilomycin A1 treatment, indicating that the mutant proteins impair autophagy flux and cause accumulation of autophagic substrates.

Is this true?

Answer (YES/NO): NO